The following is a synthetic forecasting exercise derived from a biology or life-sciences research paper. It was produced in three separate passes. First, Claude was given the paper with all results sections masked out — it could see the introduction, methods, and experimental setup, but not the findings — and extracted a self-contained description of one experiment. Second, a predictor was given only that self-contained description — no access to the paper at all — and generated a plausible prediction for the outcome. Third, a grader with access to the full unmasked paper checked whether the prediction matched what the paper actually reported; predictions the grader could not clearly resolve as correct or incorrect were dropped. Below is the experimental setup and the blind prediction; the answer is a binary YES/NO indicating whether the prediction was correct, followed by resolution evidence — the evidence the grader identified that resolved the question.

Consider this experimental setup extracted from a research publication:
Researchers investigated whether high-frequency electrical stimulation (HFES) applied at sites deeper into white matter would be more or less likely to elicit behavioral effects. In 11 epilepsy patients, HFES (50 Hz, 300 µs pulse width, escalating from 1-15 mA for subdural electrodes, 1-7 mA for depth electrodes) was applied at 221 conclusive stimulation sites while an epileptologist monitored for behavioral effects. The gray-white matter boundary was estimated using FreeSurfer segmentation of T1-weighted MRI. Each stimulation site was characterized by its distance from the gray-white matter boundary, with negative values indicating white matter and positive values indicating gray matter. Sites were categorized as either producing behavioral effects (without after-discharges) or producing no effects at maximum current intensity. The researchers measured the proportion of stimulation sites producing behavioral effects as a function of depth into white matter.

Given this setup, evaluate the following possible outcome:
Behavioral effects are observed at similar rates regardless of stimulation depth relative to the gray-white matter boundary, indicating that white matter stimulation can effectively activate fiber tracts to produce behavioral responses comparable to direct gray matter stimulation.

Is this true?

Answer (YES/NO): NO